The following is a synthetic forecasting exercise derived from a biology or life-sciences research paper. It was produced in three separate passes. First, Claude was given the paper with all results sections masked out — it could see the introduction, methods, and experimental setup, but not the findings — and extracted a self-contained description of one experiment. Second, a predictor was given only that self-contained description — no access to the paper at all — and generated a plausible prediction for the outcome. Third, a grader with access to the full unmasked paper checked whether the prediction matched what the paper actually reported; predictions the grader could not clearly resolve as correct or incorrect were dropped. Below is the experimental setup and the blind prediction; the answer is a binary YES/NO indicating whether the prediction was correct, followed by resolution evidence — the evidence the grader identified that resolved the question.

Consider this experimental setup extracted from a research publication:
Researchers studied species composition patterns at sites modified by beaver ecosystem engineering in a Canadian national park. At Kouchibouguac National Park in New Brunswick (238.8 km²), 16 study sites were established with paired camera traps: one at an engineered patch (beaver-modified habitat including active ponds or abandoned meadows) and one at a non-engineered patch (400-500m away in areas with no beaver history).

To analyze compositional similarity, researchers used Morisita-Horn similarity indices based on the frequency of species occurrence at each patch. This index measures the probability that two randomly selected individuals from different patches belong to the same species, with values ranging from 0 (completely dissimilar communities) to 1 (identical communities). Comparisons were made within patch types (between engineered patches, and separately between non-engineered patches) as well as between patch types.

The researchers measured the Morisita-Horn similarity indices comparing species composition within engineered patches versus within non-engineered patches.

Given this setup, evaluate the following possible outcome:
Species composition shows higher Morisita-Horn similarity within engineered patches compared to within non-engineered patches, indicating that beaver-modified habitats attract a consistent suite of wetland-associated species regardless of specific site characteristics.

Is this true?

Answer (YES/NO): YES